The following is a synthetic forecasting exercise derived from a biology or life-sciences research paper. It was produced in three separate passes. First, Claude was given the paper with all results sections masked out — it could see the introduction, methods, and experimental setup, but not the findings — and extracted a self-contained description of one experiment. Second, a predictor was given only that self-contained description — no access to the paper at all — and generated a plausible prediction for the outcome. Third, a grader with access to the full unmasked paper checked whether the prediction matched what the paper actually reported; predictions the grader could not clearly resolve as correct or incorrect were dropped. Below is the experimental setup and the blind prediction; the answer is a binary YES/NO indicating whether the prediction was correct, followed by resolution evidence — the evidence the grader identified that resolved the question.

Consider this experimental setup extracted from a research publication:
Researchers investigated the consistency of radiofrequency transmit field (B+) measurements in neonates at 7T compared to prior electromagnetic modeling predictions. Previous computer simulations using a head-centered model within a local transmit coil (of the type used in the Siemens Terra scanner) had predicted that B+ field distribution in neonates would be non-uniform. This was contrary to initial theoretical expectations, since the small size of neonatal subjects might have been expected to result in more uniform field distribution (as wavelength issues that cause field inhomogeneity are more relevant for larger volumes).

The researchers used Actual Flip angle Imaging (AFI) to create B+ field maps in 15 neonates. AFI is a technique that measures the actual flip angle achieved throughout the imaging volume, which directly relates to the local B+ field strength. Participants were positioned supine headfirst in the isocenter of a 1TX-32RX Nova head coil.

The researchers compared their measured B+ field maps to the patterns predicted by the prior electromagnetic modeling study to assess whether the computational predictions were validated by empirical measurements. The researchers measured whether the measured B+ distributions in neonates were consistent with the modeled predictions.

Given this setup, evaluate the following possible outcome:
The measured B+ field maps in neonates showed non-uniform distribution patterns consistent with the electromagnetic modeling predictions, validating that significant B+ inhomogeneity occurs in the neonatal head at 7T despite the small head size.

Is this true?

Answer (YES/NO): YES